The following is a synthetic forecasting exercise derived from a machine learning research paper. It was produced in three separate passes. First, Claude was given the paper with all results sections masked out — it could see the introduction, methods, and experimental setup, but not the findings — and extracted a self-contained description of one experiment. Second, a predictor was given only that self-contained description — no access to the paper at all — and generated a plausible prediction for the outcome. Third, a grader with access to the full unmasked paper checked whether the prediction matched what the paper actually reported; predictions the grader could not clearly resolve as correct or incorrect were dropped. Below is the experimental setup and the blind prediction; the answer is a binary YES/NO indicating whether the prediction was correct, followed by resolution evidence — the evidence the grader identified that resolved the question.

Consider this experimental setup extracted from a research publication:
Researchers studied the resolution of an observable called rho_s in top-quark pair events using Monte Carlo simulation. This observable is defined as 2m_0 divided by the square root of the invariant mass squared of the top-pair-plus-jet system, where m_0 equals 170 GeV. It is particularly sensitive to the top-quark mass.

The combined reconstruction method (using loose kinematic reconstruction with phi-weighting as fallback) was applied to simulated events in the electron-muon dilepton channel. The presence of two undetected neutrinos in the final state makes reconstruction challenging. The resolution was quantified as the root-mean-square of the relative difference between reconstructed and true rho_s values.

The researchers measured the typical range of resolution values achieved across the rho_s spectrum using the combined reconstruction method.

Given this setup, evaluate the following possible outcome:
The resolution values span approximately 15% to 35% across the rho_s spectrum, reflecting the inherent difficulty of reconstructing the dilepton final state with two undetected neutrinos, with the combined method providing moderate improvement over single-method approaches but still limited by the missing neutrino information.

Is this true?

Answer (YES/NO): NO